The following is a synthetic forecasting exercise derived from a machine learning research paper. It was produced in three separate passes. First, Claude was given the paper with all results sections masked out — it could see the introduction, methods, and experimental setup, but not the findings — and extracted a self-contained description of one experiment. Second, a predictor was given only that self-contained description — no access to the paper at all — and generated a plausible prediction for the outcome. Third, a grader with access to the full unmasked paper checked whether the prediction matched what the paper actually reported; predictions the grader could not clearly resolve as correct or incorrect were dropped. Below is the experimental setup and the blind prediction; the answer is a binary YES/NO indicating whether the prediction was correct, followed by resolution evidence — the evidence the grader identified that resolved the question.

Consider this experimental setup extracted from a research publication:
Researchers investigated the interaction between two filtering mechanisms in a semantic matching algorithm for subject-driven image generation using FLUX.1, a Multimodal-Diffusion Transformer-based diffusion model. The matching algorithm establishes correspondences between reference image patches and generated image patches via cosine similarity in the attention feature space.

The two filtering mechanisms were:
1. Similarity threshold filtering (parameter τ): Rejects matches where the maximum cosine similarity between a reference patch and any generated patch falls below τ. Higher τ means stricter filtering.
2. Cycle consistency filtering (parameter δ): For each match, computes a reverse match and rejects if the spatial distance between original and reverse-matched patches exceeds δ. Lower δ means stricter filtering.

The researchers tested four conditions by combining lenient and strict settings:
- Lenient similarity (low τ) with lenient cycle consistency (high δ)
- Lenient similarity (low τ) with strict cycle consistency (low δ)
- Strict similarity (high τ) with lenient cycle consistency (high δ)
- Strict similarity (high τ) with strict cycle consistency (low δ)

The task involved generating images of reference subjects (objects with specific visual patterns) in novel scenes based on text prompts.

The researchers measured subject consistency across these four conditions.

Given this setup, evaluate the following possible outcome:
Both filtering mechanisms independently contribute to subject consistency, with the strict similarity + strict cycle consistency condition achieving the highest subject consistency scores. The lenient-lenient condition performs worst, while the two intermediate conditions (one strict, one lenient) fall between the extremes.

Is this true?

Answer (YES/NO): NO